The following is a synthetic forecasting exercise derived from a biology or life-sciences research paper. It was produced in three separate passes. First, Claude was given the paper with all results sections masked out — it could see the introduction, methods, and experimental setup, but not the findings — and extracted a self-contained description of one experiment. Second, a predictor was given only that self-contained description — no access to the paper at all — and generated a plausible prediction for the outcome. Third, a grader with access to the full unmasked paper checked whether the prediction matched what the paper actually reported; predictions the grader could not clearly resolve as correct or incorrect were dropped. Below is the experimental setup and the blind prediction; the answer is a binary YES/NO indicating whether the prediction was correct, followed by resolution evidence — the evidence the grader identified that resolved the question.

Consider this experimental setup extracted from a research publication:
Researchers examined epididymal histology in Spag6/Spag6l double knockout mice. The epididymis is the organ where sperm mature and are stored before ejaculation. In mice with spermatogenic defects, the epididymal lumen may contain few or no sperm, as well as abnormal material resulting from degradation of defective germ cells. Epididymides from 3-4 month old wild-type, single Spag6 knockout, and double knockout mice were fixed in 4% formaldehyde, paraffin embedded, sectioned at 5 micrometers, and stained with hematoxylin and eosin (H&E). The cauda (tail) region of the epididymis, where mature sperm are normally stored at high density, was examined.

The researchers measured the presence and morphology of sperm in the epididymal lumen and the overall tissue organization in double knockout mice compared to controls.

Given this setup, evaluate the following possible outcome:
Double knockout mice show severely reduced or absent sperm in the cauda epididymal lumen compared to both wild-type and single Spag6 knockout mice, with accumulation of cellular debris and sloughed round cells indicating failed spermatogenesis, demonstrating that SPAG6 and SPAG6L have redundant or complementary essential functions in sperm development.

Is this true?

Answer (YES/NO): NO